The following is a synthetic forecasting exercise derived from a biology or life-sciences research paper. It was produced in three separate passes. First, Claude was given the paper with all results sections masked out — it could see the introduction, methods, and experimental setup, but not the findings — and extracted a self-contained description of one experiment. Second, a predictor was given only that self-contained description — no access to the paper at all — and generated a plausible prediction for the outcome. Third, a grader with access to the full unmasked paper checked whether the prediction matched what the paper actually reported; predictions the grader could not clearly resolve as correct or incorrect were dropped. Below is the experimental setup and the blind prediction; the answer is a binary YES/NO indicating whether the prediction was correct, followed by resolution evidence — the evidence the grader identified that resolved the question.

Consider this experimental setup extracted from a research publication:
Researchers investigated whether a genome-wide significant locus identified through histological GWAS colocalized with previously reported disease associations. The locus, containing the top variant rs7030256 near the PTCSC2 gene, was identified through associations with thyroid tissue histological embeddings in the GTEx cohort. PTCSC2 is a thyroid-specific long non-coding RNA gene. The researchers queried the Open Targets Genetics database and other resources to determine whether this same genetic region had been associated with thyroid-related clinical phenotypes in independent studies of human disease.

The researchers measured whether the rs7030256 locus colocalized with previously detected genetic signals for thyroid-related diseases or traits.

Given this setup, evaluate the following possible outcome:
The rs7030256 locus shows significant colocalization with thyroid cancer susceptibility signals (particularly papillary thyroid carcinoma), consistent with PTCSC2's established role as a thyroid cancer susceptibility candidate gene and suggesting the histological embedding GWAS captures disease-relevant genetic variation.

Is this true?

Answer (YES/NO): NO